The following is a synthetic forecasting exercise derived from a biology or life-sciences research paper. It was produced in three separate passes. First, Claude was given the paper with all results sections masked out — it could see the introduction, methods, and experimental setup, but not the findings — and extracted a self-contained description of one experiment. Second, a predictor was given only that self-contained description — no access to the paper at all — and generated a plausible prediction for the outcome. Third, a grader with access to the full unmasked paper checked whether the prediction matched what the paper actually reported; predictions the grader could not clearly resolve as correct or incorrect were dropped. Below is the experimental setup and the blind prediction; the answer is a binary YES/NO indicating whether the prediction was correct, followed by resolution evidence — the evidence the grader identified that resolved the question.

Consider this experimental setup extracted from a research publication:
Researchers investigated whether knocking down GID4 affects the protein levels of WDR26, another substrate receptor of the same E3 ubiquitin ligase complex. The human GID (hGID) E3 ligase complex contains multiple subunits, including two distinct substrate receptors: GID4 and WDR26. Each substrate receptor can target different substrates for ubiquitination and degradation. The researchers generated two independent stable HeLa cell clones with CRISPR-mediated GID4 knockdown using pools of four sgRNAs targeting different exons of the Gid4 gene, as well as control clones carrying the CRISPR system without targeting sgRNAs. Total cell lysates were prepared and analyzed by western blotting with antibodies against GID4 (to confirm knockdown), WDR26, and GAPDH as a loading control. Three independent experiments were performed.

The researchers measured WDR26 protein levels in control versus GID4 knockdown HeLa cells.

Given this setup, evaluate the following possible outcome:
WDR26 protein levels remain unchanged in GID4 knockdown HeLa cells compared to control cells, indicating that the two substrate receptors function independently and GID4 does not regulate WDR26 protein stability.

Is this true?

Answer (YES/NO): YES